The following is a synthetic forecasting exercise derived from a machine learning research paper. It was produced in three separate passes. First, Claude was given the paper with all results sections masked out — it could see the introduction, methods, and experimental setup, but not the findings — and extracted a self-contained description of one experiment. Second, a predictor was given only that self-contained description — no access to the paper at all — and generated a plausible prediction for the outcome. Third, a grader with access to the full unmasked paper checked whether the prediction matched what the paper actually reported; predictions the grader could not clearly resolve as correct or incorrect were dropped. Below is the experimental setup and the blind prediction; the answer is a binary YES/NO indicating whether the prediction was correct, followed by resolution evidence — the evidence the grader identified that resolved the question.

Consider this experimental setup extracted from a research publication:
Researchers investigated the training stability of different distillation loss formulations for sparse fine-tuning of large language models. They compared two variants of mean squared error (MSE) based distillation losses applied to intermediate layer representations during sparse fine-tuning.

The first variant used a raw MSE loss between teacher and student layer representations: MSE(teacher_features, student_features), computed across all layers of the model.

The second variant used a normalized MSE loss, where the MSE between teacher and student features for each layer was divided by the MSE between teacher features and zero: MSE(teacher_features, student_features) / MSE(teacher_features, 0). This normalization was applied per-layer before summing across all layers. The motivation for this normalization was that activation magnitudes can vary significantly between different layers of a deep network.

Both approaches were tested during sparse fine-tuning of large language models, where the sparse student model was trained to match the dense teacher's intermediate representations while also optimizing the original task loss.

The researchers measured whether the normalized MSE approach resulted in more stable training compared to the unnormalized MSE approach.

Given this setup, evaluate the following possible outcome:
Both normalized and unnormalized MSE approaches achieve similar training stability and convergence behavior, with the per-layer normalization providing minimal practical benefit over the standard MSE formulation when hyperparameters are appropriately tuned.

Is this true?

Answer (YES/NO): NO